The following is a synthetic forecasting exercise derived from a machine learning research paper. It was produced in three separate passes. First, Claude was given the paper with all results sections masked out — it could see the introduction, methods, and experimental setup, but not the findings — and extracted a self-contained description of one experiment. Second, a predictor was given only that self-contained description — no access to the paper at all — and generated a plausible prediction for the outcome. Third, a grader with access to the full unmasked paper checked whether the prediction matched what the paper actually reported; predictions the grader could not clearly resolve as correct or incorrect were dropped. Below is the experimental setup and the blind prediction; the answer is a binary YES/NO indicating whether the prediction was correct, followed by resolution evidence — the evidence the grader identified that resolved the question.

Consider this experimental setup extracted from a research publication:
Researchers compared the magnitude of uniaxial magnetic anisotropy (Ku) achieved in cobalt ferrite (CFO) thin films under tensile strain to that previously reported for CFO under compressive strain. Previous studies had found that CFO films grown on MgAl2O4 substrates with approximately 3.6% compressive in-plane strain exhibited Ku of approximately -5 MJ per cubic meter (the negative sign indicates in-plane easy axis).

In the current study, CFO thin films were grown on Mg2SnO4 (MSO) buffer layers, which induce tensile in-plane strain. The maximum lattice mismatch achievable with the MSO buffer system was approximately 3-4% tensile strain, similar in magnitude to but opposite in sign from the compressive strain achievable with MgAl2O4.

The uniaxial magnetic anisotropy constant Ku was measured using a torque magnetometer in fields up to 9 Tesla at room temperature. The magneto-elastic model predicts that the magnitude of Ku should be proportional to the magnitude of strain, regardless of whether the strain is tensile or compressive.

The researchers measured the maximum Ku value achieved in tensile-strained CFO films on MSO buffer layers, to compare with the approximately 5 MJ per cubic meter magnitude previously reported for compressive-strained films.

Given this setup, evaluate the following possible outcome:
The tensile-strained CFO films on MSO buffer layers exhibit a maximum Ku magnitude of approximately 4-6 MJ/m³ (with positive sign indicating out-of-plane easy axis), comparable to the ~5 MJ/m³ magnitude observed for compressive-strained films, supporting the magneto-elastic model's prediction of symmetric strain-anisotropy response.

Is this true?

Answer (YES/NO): YES